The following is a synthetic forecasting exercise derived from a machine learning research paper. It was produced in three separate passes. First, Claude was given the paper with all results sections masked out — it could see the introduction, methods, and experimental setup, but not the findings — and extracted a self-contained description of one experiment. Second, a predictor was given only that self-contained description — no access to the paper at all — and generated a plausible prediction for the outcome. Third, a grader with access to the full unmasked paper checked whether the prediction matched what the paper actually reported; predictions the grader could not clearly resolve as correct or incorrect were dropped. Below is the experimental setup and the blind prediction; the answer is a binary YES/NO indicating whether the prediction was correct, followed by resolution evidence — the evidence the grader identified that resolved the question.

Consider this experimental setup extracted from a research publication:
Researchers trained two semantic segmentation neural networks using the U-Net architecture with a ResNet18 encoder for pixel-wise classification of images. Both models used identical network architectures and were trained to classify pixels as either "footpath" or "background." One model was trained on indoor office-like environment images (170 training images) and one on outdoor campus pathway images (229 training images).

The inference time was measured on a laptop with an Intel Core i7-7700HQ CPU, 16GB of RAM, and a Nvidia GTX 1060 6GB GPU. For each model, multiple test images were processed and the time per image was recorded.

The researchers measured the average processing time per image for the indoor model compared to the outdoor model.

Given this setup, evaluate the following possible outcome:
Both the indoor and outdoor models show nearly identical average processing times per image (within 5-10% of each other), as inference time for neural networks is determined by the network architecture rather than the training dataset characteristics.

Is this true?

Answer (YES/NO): NO